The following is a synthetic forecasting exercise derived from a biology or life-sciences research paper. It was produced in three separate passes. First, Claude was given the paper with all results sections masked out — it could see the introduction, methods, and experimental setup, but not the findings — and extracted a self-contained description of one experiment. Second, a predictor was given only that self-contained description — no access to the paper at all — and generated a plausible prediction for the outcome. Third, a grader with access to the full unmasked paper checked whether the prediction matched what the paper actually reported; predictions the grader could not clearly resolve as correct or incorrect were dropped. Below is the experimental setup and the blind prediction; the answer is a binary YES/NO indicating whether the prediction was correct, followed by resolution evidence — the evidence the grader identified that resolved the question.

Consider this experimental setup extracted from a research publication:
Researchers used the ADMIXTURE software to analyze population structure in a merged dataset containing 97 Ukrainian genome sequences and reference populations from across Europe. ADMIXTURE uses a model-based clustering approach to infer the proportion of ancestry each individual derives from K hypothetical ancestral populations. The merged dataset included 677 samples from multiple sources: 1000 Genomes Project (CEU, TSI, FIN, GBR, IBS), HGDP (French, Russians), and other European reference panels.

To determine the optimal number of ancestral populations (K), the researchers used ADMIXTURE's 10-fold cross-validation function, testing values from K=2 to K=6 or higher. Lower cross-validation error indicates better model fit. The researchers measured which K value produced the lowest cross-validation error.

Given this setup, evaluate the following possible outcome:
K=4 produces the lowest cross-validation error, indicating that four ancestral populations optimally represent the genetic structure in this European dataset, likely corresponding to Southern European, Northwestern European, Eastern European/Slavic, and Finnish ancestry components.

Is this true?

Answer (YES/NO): NO